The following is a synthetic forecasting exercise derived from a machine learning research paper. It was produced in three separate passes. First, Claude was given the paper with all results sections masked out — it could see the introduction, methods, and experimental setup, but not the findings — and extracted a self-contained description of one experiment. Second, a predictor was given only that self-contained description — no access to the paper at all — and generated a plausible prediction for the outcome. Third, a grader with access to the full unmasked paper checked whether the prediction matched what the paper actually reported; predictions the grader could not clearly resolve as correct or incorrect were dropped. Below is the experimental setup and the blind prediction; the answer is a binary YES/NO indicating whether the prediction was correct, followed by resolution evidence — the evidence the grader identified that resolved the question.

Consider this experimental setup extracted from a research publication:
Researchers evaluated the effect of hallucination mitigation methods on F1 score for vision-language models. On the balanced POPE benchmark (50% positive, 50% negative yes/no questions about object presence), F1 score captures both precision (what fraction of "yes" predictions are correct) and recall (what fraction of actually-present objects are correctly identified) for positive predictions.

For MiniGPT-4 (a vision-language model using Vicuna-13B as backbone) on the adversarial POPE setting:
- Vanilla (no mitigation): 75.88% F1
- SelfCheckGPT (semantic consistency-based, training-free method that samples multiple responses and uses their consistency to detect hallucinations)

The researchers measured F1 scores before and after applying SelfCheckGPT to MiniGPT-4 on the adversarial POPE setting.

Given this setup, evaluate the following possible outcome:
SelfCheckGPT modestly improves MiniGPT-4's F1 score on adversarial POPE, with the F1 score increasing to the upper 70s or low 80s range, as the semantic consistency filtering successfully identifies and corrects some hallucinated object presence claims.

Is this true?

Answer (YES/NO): NO